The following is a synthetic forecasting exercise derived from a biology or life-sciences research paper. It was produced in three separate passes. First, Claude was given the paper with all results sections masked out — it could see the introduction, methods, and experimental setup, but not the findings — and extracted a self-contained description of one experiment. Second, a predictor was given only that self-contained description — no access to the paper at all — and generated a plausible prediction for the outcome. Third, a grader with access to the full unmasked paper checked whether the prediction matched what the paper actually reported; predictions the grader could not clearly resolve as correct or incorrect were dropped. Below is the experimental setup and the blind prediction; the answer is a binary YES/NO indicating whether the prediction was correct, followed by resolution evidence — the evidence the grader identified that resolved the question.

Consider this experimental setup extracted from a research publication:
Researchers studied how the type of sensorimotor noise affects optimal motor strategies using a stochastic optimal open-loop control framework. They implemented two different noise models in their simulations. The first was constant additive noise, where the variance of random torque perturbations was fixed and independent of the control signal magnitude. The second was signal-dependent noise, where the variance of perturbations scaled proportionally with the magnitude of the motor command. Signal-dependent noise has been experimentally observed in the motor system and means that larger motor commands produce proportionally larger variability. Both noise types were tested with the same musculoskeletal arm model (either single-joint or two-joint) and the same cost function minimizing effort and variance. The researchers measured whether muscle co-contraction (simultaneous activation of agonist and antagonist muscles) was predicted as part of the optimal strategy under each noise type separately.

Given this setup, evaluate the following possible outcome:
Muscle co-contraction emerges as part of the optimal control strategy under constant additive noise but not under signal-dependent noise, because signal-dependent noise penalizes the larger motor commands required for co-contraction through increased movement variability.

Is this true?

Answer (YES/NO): NO